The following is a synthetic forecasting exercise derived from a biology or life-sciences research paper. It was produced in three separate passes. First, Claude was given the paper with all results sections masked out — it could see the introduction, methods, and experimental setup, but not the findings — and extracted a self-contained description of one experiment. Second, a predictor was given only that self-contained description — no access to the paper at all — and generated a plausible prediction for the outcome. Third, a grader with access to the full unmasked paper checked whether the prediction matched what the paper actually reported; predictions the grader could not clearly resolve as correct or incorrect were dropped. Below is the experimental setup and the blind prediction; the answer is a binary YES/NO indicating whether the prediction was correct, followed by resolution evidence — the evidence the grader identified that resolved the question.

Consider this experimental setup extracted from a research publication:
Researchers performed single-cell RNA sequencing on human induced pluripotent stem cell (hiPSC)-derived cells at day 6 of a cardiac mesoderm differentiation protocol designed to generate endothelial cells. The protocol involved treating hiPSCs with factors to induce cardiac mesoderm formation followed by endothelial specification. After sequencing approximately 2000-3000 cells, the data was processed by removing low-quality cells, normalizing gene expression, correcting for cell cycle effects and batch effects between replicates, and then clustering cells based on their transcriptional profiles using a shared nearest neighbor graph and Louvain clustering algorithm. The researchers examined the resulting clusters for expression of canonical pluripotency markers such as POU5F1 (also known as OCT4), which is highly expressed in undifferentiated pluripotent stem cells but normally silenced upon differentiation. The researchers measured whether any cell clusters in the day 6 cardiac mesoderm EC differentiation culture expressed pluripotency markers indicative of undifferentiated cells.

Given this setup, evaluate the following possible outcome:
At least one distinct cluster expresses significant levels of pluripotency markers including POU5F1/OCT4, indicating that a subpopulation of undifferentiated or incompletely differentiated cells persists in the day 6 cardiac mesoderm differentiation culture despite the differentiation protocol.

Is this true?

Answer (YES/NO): YES